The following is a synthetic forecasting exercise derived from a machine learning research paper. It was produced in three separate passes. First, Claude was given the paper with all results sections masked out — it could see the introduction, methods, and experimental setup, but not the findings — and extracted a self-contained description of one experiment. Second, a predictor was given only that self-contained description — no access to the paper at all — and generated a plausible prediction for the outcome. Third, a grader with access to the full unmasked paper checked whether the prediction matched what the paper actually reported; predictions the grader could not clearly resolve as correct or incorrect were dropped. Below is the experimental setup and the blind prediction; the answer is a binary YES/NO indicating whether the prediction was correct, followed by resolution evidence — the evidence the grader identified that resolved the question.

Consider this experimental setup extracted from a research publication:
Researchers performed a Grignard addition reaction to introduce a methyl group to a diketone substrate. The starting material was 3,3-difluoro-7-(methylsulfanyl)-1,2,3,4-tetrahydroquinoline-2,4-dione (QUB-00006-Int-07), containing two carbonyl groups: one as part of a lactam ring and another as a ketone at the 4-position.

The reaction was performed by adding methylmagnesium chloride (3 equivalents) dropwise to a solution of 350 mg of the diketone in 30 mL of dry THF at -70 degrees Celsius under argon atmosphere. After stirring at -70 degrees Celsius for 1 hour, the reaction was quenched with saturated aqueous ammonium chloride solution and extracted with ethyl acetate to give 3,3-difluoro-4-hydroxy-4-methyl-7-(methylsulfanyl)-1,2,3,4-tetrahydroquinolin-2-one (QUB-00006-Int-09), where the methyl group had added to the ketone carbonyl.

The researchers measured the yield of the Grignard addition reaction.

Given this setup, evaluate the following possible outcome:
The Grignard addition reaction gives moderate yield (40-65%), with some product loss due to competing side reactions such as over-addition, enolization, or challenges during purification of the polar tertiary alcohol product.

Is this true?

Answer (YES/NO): NO